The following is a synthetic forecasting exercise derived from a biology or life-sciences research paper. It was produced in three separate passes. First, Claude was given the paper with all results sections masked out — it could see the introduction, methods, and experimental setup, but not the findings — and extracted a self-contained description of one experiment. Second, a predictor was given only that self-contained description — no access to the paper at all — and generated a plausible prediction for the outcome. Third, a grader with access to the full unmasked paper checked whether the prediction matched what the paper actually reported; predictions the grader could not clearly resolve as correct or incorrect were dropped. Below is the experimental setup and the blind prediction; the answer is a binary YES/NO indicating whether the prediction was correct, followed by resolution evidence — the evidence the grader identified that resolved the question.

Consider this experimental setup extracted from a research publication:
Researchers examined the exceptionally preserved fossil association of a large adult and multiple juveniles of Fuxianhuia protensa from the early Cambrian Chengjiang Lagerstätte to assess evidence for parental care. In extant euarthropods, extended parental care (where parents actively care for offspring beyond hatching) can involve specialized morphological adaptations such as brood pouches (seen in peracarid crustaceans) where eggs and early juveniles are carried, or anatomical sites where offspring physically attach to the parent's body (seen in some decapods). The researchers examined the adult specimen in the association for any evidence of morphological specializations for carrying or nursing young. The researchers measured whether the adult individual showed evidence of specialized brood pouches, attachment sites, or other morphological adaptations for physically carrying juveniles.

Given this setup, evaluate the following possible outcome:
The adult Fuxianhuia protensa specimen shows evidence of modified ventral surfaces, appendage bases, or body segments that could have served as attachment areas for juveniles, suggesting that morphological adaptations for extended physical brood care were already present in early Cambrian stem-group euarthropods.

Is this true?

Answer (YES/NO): NO